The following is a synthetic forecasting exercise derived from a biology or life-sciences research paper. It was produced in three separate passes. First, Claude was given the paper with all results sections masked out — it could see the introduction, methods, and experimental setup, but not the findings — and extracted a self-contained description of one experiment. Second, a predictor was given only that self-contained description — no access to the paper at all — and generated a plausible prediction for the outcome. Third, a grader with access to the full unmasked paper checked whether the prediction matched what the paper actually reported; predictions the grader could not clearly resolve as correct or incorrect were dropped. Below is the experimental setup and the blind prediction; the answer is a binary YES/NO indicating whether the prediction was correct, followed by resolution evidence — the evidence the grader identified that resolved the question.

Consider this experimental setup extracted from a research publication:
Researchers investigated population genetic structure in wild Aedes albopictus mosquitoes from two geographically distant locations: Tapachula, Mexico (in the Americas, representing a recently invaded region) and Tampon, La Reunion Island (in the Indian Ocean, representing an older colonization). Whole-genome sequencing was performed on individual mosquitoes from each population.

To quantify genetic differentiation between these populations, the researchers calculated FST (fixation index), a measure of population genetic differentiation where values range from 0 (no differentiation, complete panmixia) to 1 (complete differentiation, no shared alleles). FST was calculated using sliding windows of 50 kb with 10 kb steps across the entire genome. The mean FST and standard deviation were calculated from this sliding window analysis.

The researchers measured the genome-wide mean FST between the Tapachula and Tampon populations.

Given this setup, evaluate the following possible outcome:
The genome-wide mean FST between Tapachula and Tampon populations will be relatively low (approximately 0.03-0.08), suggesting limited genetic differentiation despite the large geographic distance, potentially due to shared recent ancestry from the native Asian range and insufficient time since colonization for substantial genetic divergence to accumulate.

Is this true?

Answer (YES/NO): NO